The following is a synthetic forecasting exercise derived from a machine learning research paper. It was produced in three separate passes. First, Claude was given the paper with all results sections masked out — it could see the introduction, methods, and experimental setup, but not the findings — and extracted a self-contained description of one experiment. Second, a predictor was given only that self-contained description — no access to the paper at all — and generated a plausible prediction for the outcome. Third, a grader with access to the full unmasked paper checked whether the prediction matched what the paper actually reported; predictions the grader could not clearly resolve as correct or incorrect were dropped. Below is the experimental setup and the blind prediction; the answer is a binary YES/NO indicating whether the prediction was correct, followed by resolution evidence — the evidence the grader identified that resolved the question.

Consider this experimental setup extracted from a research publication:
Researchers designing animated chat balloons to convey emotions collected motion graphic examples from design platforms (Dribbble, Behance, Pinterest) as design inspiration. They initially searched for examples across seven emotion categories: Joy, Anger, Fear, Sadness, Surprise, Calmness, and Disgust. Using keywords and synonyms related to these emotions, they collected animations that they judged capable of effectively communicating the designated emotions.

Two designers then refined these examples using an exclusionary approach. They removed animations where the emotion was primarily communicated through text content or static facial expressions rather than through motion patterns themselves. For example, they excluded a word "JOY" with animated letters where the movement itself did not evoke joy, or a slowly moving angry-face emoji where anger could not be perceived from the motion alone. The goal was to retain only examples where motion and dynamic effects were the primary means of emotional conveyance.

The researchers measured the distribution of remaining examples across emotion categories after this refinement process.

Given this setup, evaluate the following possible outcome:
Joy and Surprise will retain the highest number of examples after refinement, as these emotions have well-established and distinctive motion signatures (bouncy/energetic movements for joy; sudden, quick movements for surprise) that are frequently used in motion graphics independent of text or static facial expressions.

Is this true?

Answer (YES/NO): NO